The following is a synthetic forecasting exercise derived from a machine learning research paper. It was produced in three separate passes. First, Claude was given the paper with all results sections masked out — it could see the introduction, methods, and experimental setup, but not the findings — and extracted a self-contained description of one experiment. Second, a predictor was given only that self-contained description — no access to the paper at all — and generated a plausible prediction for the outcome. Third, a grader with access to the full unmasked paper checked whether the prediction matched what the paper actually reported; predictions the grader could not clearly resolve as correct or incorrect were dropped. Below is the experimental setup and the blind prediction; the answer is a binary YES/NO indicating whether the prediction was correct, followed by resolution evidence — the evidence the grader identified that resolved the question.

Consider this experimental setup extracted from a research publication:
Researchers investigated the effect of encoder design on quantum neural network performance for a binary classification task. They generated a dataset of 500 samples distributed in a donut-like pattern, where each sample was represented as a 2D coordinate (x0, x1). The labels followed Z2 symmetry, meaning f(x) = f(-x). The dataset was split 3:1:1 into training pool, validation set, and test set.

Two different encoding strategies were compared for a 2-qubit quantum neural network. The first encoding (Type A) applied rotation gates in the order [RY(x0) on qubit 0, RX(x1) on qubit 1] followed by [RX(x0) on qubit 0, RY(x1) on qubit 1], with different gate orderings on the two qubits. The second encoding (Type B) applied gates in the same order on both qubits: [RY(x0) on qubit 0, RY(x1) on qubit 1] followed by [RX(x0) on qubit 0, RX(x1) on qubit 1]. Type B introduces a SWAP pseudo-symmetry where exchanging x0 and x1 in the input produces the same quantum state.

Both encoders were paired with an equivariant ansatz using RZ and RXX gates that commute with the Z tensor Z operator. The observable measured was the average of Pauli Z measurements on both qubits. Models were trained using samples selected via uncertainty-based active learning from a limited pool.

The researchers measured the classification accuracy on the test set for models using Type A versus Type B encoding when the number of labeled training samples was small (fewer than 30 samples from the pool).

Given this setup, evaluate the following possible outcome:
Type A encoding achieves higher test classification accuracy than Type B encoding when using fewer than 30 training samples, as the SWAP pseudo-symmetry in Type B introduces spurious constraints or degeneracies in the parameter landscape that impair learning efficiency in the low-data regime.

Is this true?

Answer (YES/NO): YES